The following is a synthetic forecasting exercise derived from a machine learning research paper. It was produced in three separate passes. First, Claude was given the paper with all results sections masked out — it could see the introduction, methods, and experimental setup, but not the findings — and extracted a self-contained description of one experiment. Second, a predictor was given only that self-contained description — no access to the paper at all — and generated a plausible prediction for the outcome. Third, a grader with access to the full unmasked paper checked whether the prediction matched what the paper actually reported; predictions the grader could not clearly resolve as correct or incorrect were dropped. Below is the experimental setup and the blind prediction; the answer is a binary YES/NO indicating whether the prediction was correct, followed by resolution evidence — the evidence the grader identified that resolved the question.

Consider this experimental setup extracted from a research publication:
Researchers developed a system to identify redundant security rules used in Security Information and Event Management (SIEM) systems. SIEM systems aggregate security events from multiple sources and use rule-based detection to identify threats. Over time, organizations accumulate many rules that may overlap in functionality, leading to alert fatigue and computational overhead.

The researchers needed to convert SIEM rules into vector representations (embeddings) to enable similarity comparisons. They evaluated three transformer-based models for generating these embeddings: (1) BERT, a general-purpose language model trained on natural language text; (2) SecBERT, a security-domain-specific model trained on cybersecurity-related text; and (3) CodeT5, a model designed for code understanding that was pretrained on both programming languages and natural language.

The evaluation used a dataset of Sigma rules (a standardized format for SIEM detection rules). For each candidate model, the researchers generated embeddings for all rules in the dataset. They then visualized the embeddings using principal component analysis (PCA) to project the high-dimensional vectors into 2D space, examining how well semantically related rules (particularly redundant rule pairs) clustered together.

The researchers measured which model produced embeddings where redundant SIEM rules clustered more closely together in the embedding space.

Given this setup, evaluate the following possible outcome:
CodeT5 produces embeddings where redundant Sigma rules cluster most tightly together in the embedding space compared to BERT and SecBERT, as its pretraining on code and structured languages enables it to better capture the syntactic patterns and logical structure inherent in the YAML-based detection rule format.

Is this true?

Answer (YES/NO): YES